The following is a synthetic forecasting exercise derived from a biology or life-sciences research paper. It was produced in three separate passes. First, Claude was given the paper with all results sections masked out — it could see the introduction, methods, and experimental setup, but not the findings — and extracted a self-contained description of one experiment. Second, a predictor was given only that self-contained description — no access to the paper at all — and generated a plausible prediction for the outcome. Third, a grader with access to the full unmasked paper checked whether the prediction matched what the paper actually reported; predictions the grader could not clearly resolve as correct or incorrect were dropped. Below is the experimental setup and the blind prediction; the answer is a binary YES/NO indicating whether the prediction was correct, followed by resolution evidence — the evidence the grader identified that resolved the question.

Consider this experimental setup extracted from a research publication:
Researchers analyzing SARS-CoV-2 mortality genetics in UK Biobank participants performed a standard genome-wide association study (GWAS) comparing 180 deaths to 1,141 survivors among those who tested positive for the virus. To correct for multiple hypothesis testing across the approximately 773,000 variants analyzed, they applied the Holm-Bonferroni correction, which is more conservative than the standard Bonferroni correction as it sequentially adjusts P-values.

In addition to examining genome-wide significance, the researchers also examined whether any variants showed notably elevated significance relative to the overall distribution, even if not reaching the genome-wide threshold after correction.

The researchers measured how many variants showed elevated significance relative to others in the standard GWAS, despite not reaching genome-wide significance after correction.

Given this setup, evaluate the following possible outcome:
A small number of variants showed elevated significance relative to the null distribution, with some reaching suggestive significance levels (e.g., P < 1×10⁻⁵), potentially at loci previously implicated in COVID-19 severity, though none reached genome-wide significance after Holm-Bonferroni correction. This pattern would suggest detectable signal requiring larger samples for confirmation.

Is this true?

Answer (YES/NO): NO